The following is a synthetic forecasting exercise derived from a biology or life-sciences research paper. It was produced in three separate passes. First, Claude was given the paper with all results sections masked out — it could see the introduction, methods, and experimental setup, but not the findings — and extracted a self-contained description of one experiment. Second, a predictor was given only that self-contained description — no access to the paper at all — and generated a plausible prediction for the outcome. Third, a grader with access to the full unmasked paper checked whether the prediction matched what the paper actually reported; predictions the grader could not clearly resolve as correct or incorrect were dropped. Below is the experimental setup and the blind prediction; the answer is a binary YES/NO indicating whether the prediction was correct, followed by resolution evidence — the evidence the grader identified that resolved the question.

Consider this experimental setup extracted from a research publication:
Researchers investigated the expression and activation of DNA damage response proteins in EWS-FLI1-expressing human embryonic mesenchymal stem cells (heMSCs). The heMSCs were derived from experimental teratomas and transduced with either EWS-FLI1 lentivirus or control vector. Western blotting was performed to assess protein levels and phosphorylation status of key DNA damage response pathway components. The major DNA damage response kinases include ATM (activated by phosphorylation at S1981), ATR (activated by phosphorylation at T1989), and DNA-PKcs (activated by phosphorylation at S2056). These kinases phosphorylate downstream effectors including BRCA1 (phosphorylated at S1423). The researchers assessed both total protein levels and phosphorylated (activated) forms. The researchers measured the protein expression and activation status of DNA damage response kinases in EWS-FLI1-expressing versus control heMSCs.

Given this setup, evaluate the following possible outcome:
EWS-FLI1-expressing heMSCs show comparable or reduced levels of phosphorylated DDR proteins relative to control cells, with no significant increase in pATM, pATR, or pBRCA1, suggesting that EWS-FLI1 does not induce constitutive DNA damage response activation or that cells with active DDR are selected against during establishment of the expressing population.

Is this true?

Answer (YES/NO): NO